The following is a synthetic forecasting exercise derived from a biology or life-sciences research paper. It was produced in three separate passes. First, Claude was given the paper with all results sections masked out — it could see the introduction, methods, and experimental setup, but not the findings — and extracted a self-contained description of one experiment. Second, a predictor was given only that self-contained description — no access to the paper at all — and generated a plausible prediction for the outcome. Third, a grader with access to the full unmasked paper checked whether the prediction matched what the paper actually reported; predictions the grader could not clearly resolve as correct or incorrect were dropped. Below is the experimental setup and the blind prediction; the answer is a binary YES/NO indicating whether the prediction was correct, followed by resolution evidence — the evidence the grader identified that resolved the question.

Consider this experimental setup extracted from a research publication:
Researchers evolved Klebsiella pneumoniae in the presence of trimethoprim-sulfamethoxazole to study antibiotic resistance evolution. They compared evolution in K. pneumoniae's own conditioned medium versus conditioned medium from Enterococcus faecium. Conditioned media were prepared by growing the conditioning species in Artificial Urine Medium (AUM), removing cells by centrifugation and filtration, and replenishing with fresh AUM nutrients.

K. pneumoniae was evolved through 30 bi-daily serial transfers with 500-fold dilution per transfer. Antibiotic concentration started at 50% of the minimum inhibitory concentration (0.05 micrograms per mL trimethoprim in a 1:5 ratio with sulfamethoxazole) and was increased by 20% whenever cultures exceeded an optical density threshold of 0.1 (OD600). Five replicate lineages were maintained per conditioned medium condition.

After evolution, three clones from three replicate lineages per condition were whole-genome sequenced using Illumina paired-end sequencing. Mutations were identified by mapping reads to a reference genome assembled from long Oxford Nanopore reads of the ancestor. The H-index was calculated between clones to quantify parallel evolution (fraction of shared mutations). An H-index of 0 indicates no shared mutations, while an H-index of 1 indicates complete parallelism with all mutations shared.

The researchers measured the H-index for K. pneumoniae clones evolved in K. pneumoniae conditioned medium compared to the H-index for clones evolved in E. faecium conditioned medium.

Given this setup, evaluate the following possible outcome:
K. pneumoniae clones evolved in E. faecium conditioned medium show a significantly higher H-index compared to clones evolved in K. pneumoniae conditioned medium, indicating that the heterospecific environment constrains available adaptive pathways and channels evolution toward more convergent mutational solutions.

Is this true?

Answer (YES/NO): NO